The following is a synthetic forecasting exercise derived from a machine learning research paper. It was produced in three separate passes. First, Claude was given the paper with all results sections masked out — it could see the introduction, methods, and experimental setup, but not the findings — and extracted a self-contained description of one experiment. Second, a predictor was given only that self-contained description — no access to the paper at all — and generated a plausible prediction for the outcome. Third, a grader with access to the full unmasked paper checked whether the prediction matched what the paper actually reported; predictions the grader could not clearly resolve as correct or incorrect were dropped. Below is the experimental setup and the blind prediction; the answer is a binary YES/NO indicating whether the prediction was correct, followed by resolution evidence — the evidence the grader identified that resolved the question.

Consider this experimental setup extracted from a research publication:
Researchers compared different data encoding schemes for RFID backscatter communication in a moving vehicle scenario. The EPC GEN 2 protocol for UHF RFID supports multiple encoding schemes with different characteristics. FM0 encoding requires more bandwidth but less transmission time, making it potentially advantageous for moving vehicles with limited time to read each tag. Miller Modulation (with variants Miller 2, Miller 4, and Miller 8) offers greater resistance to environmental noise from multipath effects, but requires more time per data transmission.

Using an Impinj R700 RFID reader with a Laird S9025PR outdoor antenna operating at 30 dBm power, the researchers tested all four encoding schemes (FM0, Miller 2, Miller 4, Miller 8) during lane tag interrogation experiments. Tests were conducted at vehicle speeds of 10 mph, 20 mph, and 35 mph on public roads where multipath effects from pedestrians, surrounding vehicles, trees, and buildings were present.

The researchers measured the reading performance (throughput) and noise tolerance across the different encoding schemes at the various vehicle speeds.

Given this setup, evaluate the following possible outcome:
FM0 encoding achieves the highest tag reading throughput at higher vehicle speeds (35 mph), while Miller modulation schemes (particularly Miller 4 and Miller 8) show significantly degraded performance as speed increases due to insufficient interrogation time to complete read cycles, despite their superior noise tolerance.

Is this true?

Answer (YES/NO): NO